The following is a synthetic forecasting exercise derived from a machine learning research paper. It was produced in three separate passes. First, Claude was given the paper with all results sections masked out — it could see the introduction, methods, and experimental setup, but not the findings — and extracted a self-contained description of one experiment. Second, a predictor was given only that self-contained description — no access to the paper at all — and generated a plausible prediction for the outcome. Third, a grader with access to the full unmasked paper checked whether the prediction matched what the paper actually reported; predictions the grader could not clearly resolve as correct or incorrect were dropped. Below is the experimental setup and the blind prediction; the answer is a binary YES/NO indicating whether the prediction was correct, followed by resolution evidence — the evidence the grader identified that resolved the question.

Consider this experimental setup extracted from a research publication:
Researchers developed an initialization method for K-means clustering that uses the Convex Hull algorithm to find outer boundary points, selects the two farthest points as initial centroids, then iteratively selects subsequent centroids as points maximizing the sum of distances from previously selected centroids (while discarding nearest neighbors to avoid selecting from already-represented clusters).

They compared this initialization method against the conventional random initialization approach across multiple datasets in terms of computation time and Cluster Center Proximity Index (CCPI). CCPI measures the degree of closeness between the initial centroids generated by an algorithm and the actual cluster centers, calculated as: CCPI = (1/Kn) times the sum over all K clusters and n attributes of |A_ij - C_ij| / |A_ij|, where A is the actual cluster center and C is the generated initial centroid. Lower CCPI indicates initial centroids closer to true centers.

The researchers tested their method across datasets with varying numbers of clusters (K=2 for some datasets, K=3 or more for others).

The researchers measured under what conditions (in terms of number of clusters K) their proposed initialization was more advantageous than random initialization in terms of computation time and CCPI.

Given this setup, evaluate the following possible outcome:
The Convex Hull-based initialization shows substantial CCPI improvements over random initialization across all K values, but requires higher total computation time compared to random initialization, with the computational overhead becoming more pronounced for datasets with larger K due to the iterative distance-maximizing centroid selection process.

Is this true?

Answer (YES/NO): NO